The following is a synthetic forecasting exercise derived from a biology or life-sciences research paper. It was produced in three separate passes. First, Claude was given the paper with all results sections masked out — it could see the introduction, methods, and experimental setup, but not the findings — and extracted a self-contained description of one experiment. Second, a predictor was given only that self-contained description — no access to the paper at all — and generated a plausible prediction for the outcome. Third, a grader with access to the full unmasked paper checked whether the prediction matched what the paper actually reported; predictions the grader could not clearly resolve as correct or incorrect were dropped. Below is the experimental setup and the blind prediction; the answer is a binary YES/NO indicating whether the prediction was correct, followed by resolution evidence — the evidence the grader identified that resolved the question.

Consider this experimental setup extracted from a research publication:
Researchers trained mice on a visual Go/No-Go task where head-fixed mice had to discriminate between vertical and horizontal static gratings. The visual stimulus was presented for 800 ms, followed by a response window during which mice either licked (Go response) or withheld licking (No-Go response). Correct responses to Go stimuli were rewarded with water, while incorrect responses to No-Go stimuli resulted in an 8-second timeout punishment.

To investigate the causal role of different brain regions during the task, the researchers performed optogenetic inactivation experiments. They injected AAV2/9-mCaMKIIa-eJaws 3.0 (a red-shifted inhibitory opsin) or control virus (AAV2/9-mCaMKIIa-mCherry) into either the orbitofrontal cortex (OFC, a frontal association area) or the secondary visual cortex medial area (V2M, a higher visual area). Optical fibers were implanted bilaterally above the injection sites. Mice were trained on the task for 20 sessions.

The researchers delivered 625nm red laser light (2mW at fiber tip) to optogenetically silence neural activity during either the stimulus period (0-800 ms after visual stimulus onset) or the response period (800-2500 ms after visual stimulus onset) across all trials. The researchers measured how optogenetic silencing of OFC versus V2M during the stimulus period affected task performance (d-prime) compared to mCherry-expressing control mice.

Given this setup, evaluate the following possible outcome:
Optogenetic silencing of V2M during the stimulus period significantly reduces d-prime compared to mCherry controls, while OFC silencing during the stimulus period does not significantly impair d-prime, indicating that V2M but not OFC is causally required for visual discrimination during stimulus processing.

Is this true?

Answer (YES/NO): NO